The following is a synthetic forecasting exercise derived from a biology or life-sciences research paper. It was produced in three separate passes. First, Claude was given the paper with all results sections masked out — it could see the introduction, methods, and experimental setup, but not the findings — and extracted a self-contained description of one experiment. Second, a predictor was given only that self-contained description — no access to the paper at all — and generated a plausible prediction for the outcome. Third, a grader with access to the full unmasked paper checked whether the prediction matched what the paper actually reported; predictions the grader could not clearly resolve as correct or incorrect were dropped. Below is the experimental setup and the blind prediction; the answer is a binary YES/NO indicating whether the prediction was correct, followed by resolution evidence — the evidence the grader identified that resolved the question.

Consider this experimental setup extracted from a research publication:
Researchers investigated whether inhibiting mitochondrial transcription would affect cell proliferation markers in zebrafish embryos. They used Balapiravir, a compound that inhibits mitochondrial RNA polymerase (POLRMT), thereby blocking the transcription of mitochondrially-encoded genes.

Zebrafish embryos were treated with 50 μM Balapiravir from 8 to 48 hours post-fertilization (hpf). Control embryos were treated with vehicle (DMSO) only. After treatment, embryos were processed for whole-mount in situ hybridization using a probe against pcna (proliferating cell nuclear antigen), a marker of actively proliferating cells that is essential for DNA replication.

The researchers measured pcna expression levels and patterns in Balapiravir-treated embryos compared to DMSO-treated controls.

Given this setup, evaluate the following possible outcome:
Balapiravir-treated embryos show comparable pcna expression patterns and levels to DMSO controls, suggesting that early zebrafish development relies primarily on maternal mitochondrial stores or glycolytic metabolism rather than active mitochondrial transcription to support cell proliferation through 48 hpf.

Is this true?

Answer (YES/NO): NO